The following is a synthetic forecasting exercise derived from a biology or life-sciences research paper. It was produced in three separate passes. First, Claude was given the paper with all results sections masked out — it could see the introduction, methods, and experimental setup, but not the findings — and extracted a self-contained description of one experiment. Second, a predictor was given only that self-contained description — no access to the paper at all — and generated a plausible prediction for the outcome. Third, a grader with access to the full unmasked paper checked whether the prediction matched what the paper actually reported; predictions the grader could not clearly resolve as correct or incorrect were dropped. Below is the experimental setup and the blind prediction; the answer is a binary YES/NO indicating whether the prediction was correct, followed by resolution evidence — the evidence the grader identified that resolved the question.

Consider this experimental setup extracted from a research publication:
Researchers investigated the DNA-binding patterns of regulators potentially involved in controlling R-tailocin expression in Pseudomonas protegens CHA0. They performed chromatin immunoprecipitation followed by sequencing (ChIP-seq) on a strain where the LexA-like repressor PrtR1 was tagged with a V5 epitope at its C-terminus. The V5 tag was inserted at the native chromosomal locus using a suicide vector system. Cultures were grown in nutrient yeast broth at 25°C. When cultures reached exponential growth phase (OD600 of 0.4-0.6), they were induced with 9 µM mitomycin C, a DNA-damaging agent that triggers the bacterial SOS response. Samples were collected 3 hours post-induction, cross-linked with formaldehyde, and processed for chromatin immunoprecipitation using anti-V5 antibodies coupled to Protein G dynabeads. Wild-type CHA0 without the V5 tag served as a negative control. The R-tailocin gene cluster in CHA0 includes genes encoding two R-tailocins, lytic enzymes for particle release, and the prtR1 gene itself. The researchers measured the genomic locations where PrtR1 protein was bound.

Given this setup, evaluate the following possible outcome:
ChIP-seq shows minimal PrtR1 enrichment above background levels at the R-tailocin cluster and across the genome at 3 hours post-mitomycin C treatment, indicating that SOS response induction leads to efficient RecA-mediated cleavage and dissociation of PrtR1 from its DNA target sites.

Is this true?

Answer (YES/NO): NO